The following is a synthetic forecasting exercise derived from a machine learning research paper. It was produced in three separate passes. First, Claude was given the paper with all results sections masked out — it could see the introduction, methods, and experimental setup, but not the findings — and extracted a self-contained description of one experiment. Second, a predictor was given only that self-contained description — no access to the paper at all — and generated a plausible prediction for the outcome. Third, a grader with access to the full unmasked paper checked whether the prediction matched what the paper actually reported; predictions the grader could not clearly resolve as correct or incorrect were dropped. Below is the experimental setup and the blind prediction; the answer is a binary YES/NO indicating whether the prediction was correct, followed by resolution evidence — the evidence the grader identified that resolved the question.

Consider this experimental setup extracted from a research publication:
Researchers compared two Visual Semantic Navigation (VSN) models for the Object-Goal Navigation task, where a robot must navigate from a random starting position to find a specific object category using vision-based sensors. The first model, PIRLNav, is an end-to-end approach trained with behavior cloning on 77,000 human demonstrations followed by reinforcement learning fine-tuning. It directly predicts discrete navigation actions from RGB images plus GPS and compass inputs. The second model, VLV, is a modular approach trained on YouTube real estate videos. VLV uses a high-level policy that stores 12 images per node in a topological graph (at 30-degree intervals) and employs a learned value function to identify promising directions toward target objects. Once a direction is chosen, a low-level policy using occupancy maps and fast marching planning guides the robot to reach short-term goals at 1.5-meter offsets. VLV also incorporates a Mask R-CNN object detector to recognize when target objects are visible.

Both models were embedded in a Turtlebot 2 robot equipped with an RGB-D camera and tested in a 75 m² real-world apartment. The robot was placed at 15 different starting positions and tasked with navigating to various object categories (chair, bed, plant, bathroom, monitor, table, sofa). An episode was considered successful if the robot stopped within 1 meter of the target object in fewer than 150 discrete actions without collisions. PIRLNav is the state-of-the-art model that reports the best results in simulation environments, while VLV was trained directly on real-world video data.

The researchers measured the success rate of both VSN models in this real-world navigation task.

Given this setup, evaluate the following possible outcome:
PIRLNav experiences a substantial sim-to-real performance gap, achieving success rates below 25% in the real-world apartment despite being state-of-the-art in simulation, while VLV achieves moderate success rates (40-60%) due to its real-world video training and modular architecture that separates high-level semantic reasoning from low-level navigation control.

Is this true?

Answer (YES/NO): NO